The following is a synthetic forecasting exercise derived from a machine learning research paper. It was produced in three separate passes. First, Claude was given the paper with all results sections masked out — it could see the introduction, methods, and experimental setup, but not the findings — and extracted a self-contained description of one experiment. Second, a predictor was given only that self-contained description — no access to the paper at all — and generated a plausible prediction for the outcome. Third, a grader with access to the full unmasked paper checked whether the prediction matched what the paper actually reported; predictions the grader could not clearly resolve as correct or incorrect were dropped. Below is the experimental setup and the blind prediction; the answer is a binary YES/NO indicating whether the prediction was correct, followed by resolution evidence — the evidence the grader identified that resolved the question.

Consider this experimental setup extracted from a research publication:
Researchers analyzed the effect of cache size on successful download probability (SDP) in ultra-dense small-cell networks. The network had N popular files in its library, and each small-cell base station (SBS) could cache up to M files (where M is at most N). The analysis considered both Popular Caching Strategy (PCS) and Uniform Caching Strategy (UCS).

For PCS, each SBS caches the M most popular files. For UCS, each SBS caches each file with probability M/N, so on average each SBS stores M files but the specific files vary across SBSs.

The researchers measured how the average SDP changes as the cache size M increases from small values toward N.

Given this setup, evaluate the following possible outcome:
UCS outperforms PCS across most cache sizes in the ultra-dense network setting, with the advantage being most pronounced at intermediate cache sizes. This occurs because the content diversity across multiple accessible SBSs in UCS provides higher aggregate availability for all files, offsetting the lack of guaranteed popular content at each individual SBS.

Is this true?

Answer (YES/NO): NO